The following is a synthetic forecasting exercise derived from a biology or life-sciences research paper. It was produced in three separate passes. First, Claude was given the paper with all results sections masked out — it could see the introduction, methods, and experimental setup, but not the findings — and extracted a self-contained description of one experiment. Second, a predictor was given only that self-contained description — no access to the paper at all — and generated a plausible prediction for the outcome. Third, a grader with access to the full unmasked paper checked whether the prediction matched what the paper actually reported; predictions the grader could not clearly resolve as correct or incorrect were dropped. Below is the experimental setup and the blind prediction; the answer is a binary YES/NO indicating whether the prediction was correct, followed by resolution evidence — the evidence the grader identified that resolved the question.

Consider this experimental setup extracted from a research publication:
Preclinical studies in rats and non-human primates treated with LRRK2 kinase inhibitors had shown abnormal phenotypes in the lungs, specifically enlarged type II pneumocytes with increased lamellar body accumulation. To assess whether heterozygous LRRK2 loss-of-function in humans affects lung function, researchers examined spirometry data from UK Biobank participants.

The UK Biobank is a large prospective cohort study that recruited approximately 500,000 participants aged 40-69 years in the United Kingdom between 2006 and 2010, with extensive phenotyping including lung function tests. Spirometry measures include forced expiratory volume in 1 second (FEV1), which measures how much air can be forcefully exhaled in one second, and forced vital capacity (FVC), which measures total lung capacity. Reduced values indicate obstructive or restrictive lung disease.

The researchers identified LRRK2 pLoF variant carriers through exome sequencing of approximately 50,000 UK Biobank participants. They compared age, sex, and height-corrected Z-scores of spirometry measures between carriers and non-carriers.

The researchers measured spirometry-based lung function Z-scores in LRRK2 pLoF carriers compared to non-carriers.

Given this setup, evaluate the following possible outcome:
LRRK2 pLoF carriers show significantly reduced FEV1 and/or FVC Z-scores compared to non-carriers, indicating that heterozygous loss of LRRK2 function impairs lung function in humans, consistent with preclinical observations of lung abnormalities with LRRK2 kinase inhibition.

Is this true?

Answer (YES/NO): NO